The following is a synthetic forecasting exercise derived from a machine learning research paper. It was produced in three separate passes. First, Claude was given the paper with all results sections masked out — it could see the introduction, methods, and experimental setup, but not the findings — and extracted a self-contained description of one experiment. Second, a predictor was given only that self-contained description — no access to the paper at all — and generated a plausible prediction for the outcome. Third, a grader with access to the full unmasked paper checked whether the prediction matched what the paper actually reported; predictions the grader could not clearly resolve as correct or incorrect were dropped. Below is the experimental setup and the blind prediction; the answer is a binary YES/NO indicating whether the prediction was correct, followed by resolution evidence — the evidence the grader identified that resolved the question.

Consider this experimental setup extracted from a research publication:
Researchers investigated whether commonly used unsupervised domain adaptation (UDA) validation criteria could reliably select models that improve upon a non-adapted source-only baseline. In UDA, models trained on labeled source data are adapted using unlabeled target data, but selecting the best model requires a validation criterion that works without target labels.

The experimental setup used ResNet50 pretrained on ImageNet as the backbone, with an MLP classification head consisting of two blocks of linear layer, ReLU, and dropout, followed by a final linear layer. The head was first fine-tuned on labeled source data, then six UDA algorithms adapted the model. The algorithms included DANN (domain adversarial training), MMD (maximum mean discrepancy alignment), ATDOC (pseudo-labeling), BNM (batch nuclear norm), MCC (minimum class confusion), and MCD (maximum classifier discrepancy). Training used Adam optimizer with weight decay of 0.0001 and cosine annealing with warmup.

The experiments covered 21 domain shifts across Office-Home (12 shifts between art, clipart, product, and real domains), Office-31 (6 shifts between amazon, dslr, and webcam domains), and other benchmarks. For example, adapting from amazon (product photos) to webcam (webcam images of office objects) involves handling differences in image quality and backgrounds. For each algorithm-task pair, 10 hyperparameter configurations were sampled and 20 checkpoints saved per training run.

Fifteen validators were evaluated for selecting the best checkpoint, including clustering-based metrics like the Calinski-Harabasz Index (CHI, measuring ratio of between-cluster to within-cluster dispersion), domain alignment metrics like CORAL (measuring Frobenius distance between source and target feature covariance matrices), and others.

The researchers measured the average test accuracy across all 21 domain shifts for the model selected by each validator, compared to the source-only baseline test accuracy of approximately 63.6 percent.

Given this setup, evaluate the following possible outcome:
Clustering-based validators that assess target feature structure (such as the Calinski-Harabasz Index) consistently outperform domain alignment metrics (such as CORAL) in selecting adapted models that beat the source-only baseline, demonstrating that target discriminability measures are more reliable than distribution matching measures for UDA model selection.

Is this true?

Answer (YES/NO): NO